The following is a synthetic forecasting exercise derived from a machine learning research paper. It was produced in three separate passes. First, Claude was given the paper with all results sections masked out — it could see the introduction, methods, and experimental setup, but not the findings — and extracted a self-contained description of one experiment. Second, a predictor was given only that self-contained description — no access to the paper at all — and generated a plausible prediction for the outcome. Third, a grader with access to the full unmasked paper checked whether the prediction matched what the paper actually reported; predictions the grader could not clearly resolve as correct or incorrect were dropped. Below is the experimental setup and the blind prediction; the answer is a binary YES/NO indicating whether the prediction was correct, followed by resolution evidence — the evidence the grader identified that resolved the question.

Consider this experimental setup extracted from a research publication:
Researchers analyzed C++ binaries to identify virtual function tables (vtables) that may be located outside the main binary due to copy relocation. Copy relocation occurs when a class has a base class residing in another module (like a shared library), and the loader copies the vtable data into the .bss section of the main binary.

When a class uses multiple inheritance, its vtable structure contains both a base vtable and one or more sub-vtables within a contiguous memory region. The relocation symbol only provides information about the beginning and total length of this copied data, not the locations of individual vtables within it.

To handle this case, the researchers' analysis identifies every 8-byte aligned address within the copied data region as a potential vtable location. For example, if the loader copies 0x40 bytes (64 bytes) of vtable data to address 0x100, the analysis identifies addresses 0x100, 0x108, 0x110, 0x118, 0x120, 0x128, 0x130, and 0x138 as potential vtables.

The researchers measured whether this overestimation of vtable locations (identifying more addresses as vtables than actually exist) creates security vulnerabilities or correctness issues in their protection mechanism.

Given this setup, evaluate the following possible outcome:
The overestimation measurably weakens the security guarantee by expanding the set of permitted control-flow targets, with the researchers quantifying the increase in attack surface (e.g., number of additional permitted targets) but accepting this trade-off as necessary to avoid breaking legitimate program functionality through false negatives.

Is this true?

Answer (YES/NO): NO